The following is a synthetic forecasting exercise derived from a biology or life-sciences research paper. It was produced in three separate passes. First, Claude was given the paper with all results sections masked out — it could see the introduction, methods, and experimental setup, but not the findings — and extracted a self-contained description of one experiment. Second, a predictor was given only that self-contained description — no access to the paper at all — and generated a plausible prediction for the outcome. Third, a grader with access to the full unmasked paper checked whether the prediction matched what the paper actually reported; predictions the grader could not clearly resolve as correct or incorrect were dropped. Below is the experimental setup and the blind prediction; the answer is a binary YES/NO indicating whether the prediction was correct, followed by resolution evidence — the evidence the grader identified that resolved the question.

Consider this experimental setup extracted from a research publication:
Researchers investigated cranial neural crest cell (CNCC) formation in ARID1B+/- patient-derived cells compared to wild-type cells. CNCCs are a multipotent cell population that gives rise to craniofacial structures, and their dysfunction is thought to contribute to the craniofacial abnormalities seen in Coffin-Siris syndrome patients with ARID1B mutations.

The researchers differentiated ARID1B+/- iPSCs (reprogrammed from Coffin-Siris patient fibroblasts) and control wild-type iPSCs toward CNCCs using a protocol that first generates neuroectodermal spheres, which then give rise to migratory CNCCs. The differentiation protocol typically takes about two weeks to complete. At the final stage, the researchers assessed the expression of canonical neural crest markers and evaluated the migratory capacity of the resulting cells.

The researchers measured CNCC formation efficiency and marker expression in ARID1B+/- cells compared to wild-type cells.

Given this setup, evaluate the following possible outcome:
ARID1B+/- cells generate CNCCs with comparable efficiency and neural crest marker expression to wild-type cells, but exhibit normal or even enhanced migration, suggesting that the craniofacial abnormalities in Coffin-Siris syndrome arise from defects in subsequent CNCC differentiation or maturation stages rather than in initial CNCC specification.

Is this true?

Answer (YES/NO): NO